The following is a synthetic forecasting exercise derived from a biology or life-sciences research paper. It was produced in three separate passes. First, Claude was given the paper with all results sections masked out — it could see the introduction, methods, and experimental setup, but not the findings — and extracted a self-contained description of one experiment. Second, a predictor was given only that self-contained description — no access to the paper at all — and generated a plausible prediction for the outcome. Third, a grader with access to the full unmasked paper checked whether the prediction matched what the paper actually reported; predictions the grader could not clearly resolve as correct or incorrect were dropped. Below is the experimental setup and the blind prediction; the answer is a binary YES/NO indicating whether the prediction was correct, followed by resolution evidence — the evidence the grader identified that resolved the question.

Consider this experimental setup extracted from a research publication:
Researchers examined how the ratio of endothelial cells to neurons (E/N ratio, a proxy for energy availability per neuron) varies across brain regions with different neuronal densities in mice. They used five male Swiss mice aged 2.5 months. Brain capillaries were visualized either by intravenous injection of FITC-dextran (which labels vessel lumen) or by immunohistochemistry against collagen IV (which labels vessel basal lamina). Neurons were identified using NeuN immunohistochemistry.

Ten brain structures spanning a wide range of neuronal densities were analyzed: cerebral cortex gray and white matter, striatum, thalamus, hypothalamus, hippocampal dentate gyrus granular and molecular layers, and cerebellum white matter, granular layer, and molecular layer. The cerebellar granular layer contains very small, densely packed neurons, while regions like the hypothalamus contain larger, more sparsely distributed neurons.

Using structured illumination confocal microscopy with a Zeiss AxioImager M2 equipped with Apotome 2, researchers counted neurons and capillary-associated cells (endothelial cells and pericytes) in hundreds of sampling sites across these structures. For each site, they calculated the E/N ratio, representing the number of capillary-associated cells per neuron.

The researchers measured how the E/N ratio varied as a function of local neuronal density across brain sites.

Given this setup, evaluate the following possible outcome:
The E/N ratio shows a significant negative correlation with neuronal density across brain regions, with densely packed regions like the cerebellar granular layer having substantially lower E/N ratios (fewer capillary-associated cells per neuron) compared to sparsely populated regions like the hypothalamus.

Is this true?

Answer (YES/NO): YES